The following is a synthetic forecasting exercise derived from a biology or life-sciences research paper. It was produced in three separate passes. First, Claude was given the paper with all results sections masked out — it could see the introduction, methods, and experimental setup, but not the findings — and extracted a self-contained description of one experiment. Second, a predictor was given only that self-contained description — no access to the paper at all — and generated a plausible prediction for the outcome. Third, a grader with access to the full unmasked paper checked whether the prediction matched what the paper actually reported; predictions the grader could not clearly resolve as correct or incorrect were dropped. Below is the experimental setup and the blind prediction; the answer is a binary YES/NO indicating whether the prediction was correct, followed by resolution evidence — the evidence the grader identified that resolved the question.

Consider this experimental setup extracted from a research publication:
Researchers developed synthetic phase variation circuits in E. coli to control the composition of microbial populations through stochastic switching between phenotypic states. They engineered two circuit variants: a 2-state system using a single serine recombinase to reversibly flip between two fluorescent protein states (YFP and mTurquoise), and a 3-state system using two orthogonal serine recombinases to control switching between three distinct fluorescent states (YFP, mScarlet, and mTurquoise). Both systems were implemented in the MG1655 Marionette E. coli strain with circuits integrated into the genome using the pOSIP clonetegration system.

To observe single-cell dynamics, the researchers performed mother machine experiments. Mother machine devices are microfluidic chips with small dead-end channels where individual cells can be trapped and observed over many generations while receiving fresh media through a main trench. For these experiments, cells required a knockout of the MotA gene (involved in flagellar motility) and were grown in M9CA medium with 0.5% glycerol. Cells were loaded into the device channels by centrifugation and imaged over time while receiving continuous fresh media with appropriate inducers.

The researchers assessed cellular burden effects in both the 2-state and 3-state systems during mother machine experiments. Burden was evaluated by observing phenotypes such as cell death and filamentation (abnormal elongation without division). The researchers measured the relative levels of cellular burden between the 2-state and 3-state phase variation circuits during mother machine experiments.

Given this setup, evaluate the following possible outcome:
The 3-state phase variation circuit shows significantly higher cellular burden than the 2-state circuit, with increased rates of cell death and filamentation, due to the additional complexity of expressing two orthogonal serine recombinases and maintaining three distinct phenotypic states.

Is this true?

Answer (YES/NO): YES